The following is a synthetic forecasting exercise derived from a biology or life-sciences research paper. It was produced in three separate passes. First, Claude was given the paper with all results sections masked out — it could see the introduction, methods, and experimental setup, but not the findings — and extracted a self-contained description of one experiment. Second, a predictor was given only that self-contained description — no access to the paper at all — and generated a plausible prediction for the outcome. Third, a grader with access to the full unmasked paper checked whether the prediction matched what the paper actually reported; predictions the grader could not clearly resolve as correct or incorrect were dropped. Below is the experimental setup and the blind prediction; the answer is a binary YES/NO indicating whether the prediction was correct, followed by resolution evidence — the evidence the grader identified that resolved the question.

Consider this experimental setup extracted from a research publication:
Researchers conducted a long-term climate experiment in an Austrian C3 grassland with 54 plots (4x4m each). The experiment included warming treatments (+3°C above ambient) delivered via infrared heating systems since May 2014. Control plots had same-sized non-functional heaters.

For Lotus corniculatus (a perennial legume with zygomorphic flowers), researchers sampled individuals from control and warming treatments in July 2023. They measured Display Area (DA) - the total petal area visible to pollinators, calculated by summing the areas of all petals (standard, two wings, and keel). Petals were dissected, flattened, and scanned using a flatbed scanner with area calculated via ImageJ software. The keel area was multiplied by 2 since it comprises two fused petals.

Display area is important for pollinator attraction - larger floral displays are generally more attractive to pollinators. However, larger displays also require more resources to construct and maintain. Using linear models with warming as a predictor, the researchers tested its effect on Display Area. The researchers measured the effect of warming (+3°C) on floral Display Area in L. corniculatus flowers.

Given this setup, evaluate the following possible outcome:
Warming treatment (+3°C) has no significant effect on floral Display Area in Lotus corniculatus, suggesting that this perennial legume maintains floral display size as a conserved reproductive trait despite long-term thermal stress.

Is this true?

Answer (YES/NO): NO